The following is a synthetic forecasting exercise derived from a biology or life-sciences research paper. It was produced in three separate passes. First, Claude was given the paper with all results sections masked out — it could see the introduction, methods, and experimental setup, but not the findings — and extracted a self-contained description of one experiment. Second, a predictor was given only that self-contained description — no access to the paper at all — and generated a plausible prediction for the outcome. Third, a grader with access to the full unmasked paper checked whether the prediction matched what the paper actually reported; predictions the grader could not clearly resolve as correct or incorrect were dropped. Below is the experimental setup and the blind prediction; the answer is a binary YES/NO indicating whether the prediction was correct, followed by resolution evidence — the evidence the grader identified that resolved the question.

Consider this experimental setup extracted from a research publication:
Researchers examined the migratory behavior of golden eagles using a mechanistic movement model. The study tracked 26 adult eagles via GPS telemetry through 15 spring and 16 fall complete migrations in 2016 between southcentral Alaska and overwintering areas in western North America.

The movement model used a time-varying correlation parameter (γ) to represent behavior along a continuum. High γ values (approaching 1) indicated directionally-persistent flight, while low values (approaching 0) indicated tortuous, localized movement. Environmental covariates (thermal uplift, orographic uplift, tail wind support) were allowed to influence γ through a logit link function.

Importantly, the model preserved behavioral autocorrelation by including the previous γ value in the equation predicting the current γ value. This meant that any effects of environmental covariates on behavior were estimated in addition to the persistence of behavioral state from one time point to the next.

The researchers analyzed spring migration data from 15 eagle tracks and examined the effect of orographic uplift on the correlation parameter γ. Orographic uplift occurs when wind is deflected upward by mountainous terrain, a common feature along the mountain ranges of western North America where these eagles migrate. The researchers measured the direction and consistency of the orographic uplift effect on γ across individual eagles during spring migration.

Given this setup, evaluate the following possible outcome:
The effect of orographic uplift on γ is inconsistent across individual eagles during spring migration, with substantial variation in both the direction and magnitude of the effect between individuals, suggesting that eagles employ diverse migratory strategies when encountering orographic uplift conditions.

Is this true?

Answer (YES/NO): NO